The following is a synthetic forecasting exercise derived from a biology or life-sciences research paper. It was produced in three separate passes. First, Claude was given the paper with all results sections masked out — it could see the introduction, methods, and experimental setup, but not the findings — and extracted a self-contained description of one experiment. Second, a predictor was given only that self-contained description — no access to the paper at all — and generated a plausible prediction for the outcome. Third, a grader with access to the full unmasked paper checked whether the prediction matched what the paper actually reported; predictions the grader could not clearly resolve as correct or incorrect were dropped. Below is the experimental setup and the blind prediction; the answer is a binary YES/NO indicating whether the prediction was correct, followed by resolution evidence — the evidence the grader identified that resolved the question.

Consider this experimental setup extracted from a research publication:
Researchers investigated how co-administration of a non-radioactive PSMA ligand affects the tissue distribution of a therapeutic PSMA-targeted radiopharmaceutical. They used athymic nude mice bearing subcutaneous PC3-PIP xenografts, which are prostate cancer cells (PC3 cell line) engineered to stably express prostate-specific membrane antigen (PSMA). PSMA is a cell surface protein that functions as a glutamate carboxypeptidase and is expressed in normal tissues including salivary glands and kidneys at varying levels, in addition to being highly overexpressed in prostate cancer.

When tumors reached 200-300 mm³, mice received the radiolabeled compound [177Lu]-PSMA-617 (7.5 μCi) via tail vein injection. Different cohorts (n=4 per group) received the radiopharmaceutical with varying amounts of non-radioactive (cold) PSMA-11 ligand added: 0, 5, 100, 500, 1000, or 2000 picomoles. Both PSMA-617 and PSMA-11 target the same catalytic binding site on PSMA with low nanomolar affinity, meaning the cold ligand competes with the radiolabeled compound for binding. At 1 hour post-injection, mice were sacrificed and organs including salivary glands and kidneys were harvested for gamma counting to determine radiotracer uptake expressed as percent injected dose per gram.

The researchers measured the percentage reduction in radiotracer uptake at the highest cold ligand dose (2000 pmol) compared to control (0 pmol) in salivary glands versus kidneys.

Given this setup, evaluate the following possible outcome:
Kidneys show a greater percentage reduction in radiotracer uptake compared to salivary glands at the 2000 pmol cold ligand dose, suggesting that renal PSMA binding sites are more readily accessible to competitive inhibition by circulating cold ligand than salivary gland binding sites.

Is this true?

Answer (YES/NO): YES